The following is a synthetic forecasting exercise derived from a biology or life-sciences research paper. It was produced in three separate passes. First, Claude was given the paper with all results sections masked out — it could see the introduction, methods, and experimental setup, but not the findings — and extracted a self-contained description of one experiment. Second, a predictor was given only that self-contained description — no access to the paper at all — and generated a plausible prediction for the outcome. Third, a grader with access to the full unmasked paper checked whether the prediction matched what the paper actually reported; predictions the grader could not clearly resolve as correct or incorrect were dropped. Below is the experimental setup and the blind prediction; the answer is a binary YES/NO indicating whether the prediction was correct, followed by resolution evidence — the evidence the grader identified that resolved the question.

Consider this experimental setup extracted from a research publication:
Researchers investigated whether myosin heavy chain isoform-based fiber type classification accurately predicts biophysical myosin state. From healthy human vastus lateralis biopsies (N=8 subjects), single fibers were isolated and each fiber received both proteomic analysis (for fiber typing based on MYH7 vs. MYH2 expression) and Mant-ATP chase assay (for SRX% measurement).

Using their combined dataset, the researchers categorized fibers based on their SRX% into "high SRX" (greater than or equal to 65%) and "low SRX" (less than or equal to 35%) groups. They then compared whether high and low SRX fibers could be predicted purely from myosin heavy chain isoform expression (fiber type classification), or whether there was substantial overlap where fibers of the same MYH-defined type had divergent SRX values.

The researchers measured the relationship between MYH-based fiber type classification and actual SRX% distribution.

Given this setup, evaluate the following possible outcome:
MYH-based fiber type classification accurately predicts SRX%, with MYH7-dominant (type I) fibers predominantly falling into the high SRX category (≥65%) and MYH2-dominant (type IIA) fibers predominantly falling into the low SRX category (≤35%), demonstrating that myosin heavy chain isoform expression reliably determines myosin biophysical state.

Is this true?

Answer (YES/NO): NO